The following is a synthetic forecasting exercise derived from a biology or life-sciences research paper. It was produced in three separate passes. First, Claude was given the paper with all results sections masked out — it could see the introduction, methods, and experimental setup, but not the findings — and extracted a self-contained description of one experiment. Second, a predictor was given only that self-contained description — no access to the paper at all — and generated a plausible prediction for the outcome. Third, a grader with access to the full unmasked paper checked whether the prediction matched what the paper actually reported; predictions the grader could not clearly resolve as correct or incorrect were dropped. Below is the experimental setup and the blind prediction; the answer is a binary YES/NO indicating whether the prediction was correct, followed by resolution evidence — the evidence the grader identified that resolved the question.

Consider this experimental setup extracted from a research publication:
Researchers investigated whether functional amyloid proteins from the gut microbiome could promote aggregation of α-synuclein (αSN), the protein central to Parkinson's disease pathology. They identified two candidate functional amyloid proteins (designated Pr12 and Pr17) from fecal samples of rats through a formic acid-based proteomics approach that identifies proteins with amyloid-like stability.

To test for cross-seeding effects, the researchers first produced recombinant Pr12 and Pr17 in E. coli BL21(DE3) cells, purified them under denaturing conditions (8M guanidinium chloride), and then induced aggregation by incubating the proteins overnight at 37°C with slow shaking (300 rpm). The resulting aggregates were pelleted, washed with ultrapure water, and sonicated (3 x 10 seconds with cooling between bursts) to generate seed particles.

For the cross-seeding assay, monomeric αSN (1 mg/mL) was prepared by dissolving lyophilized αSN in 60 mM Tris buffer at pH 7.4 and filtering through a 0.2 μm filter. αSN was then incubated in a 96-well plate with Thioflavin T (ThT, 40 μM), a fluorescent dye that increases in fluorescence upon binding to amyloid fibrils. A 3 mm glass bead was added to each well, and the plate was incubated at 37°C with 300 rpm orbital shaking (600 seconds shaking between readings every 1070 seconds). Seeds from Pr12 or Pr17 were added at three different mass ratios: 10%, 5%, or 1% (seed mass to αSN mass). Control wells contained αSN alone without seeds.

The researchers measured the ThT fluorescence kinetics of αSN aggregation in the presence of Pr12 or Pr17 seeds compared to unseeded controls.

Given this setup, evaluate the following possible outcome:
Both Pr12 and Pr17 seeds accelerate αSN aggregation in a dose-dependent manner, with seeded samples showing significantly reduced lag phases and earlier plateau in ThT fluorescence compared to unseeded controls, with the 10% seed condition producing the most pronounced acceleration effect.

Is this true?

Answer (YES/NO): NO